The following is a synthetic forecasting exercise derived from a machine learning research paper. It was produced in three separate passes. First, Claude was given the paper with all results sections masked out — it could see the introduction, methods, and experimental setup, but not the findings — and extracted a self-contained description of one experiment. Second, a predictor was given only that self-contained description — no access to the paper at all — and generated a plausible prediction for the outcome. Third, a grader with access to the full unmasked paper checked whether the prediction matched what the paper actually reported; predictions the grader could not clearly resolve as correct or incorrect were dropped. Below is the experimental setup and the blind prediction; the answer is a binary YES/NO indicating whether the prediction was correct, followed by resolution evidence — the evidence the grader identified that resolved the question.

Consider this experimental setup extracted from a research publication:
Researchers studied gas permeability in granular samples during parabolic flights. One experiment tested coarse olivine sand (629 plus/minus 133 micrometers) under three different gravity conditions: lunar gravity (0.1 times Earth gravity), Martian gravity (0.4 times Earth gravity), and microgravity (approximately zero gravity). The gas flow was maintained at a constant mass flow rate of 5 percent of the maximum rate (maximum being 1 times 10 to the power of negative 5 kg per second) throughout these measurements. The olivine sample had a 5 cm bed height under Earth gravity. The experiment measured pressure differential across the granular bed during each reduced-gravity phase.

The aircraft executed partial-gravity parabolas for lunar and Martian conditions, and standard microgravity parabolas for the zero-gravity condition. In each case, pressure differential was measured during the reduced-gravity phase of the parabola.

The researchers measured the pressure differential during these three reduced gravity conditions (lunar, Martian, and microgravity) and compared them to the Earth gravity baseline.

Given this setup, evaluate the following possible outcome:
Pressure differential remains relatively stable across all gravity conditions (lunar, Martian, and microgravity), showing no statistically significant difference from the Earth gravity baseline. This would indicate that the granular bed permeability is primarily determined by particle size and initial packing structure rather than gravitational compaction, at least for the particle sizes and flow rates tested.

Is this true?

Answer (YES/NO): NO